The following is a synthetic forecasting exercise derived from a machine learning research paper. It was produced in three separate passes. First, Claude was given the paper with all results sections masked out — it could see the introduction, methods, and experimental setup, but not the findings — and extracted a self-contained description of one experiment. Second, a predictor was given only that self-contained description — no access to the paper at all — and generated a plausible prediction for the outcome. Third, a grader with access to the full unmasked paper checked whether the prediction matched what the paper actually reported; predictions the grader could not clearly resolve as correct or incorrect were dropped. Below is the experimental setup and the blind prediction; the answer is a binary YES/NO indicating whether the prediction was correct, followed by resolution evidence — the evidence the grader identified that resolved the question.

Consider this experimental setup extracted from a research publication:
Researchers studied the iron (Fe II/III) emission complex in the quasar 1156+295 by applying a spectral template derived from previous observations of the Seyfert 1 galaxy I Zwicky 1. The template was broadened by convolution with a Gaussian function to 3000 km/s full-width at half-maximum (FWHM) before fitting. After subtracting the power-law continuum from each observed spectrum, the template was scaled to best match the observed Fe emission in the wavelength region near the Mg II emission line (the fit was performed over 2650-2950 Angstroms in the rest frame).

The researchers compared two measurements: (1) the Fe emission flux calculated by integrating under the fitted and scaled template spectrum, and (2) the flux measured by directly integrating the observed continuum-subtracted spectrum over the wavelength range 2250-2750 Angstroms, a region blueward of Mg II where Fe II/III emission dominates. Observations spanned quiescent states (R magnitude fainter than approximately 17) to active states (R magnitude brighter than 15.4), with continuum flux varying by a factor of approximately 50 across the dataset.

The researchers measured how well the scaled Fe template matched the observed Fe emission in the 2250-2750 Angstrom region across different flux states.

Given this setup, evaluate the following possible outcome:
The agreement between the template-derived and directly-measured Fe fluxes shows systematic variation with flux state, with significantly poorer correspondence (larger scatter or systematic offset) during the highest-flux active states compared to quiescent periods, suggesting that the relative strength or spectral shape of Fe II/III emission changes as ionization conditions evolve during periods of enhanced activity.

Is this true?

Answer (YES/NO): YES